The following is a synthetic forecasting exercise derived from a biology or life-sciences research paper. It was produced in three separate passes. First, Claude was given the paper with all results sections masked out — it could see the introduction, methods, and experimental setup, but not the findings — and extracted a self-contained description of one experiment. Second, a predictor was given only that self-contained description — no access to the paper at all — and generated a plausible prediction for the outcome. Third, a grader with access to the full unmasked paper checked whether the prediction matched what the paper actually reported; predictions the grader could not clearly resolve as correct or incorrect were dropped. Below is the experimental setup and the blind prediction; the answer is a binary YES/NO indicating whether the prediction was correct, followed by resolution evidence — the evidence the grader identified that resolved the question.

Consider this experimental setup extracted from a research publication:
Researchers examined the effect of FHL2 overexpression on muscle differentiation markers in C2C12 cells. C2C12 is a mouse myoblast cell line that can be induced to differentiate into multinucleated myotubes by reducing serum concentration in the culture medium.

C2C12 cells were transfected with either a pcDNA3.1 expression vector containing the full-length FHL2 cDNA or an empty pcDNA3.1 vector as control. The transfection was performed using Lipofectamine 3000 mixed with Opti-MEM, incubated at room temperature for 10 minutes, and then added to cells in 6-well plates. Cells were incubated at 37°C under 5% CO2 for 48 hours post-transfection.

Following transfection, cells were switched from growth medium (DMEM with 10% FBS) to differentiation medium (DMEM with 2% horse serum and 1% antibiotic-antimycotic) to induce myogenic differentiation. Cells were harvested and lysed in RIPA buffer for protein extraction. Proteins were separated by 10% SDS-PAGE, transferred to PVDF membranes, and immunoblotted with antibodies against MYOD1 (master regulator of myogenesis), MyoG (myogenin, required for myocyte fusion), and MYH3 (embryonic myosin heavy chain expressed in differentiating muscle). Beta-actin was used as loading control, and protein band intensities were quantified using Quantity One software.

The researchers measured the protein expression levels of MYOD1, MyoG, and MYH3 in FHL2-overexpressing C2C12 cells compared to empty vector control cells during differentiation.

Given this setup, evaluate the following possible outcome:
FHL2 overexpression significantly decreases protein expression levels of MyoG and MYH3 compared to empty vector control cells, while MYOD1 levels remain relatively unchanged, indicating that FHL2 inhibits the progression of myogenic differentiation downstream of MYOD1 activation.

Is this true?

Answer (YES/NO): NO